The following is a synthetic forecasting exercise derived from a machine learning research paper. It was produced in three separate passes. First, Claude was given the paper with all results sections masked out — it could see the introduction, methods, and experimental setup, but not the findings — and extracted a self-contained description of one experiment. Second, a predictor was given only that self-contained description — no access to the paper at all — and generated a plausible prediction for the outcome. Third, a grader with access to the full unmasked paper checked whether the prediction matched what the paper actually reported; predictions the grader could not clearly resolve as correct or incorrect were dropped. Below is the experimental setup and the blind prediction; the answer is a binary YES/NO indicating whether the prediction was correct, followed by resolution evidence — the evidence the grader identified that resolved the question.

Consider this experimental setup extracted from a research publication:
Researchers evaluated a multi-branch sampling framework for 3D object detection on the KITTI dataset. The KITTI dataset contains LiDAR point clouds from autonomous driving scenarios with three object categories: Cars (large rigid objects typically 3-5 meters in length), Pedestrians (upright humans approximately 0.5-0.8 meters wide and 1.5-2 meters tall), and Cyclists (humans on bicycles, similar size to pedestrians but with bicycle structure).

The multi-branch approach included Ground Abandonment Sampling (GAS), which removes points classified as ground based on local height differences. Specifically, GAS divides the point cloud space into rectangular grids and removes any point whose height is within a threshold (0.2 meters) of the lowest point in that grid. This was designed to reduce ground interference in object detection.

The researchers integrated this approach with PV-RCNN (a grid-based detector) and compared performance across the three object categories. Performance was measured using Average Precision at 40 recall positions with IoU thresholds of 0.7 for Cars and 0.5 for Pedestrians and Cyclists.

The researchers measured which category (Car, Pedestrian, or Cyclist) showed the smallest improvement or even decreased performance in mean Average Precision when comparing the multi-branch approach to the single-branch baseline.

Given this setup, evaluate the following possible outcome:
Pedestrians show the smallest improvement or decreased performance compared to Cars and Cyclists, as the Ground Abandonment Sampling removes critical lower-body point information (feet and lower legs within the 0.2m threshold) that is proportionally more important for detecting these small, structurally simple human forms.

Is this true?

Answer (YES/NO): NO